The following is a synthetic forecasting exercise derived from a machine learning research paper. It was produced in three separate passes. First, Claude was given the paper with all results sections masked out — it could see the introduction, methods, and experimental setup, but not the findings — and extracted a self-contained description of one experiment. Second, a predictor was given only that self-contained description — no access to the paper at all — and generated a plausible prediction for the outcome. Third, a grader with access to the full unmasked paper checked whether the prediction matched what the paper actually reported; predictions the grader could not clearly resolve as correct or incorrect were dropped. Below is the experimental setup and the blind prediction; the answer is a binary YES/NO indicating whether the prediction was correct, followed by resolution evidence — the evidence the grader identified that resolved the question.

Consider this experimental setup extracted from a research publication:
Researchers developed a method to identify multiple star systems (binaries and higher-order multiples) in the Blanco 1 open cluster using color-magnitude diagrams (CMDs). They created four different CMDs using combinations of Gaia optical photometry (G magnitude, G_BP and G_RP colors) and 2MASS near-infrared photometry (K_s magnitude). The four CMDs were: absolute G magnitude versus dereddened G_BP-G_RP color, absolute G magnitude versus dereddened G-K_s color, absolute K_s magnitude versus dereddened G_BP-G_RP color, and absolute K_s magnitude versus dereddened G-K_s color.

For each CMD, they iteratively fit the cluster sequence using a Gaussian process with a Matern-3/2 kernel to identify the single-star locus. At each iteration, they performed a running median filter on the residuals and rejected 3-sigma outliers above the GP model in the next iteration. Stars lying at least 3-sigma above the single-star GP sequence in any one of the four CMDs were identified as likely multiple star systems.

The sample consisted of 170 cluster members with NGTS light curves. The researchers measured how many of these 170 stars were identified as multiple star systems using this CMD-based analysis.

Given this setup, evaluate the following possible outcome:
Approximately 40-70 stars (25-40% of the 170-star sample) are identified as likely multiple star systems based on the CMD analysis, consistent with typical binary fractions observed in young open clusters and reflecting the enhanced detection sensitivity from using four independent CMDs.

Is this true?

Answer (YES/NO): NO